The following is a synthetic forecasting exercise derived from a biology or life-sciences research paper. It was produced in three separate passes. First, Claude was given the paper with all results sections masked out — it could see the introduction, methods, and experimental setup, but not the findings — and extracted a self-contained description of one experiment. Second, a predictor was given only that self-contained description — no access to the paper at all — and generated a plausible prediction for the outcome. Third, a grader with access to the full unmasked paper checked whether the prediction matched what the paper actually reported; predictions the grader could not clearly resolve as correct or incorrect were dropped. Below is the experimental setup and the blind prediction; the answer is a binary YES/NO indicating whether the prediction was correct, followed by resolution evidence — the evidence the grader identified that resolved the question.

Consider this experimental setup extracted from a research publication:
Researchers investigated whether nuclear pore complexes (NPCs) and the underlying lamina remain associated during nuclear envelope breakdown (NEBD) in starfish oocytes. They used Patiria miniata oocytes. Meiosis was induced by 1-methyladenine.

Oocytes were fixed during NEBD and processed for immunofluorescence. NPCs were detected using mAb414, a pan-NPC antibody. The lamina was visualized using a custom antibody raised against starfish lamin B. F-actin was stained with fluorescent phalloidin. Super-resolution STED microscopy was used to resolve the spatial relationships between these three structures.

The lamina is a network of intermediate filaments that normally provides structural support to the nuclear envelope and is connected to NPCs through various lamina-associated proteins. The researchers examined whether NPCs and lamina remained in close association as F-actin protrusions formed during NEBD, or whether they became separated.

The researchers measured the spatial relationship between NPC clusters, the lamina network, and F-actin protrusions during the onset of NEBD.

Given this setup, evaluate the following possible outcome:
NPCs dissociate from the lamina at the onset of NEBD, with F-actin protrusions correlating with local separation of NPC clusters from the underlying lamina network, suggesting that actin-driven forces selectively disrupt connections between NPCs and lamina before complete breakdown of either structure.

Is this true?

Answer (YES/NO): YES